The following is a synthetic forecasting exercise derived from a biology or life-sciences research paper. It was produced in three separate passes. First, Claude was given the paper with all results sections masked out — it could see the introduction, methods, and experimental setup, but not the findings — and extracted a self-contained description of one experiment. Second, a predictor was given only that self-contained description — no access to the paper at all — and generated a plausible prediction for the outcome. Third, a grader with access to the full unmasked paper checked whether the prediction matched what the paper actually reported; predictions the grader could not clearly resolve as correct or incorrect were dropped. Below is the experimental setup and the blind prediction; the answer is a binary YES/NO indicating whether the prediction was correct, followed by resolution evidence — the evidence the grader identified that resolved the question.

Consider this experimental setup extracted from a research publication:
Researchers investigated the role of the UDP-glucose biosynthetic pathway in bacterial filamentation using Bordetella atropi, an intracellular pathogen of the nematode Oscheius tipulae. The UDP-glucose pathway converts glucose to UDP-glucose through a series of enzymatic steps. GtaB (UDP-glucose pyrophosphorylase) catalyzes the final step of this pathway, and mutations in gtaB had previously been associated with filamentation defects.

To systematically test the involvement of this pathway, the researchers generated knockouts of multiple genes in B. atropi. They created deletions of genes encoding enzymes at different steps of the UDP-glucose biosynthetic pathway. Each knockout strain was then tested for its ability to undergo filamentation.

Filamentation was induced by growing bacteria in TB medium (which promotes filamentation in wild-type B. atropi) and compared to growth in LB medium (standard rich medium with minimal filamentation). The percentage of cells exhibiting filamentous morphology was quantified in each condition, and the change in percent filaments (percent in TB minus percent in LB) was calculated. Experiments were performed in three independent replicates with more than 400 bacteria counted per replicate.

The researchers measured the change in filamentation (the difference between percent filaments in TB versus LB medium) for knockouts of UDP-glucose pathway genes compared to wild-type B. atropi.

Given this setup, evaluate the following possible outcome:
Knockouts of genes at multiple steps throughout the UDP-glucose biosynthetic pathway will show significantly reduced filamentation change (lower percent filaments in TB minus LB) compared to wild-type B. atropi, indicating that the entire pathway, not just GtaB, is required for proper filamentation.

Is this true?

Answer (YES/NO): NO